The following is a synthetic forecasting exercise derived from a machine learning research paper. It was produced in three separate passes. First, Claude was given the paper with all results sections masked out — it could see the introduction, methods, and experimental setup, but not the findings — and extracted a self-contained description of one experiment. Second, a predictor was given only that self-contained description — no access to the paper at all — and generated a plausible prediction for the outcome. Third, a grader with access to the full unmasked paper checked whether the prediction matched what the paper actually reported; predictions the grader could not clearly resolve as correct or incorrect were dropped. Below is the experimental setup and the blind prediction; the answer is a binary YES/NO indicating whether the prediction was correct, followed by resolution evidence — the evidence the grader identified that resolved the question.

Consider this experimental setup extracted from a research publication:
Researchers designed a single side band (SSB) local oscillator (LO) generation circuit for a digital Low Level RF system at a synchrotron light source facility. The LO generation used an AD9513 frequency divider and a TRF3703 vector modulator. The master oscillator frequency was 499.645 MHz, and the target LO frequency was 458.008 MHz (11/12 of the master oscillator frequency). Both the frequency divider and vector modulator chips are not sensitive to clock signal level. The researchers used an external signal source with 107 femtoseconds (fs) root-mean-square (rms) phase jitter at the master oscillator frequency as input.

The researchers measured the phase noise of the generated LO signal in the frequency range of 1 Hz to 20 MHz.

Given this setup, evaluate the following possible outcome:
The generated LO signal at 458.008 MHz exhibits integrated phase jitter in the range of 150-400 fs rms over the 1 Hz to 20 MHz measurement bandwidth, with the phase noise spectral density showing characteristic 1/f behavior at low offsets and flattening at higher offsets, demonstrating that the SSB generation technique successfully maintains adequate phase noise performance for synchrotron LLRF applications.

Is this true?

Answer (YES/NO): NO